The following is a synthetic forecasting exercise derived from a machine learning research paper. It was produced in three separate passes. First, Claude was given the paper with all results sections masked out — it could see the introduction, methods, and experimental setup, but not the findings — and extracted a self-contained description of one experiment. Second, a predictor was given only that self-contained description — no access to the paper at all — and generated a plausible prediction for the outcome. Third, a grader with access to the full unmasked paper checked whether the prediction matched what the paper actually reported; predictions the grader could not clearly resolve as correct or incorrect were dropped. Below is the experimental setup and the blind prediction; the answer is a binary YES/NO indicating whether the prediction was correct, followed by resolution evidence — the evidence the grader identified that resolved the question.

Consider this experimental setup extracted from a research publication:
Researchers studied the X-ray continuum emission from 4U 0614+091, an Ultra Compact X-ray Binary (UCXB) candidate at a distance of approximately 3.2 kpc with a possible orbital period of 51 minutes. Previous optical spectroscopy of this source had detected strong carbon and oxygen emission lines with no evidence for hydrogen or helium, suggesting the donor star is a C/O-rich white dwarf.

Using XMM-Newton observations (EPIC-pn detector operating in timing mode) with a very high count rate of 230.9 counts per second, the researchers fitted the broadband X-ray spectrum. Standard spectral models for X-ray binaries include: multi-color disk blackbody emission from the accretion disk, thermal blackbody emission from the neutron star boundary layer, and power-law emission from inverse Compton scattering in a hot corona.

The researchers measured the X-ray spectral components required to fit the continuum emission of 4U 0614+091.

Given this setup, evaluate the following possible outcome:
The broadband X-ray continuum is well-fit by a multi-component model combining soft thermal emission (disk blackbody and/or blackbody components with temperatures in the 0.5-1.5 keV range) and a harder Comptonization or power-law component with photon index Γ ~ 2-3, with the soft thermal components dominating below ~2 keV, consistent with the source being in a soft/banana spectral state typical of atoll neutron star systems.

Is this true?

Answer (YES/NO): NO